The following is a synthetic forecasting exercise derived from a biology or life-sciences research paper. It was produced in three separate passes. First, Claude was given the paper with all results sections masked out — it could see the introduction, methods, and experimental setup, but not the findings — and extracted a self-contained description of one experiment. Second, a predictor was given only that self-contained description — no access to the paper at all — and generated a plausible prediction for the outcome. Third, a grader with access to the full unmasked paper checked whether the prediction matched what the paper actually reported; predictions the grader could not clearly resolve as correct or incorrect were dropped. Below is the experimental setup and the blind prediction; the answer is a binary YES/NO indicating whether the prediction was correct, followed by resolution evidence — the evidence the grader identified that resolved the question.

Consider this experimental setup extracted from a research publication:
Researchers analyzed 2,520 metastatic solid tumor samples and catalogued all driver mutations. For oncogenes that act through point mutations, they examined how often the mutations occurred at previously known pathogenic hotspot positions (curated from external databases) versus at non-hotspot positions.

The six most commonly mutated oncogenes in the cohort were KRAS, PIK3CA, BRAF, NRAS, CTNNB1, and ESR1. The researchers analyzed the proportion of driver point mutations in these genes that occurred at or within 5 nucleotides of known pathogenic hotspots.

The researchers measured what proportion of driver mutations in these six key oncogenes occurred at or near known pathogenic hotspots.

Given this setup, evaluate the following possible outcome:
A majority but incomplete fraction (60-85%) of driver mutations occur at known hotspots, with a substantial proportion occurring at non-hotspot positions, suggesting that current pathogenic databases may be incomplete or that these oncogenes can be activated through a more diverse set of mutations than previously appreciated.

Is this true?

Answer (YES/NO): NO